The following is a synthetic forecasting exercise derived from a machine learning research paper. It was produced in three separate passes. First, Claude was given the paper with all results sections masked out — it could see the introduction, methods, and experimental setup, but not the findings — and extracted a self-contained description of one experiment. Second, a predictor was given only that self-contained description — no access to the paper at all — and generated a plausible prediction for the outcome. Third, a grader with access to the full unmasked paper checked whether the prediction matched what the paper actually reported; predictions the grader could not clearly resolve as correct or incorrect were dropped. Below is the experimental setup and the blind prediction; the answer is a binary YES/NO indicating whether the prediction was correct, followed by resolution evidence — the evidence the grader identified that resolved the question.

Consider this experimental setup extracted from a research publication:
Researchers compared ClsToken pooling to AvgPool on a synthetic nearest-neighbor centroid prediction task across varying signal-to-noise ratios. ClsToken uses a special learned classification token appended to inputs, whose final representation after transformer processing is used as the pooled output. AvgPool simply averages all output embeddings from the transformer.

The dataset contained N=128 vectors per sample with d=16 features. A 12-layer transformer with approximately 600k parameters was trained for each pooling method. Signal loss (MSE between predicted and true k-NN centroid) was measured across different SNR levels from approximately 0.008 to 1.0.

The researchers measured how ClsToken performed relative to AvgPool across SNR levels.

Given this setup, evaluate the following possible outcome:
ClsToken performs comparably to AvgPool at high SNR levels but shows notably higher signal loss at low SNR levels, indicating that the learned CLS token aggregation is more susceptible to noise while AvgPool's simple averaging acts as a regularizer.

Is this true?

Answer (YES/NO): NO